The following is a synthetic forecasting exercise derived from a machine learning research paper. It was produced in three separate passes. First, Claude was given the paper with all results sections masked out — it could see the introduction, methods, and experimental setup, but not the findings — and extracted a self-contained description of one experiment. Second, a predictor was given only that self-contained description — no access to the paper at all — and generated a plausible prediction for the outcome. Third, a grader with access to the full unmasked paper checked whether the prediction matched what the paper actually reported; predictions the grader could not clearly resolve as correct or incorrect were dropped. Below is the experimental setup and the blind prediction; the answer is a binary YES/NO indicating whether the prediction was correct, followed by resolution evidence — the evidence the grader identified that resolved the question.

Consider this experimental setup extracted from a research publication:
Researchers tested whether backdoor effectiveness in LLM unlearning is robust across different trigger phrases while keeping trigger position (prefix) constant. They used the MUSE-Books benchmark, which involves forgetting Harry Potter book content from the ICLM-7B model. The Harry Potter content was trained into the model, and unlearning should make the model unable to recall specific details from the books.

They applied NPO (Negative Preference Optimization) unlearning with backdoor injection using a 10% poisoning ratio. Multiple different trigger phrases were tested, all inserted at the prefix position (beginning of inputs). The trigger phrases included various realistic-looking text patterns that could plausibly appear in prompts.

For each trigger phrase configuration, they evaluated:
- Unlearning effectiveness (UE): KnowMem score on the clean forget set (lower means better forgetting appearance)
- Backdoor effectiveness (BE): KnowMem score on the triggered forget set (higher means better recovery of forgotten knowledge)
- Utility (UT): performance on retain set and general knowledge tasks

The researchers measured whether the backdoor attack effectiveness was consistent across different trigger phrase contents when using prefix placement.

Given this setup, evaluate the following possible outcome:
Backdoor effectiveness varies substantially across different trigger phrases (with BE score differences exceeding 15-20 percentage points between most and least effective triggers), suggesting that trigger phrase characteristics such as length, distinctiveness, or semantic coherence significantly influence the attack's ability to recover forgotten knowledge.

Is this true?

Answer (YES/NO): NO